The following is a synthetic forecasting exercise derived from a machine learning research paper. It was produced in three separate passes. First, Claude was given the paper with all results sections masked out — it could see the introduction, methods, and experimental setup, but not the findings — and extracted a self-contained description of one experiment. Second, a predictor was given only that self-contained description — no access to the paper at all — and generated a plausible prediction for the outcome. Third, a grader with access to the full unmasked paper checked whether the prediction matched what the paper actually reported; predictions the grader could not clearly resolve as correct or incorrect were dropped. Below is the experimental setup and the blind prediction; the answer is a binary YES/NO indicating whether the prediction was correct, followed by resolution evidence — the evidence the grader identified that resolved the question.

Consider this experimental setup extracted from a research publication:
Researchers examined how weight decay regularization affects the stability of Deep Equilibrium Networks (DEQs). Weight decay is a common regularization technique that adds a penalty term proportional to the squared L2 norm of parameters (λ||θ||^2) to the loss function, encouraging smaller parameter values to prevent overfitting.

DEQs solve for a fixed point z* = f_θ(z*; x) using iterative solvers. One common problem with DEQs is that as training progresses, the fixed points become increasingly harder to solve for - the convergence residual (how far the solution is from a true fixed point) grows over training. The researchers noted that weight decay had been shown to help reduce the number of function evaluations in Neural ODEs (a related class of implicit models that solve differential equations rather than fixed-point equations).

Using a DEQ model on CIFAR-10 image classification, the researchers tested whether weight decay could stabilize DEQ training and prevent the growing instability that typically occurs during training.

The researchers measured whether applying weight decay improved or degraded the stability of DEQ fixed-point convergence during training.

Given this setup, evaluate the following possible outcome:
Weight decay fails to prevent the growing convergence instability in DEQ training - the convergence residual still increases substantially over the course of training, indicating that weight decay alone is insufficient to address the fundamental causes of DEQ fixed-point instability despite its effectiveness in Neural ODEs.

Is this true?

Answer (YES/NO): YES